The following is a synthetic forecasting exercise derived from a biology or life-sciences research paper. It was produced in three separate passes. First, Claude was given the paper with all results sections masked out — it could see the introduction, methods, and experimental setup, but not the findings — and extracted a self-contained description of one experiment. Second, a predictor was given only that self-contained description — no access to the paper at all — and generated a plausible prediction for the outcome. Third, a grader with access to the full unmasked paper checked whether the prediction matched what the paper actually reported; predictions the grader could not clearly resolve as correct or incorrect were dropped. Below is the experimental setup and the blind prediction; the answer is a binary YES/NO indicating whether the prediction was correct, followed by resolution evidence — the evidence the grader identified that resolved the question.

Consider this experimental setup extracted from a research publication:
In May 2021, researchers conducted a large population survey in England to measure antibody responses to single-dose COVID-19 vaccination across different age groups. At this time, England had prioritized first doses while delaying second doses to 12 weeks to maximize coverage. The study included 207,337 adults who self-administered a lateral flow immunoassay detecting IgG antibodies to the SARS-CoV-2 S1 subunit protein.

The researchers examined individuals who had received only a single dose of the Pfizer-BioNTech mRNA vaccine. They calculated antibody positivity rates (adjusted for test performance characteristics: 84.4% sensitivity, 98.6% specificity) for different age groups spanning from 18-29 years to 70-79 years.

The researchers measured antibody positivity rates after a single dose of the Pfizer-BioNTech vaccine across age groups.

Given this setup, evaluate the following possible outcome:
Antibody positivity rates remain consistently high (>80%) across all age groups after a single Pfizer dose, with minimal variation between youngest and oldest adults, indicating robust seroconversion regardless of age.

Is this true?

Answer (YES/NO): NO